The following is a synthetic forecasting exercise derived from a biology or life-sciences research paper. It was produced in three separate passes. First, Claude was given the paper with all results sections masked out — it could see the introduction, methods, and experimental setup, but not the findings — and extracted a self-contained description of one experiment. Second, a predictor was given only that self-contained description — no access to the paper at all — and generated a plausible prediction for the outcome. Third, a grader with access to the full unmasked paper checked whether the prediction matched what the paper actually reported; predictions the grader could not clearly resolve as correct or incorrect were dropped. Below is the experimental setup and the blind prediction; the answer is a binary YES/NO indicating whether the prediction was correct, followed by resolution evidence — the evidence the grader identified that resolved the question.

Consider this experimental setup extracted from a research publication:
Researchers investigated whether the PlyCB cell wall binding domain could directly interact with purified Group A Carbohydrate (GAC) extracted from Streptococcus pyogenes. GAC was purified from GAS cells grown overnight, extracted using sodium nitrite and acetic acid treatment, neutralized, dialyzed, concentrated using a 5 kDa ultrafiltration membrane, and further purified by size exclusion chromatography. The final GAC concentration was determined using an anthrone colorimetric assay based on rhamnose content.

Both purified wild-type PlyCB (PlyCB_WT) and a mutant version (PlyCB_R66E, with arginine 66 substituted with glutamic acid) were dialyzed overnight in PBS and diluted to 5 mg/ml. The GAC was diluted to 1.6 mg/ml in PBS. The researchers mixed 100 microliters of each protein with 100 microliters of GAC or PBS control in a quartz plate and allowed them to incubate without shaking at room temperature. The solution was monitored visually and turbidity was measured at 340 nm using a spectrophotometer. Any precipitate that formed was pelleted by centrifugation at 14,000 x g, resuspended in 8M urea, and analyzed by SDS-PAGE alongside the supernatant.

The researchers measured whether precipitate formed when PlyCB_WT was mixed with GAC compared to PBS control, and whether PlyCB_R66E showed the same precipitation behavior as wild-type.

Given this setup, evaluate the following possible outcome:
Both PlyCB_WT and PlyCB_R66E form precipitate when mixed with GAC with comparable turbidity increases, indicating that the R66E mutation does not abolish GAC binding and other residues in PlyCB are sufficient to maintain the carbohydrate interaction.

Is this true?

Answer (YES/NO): NO